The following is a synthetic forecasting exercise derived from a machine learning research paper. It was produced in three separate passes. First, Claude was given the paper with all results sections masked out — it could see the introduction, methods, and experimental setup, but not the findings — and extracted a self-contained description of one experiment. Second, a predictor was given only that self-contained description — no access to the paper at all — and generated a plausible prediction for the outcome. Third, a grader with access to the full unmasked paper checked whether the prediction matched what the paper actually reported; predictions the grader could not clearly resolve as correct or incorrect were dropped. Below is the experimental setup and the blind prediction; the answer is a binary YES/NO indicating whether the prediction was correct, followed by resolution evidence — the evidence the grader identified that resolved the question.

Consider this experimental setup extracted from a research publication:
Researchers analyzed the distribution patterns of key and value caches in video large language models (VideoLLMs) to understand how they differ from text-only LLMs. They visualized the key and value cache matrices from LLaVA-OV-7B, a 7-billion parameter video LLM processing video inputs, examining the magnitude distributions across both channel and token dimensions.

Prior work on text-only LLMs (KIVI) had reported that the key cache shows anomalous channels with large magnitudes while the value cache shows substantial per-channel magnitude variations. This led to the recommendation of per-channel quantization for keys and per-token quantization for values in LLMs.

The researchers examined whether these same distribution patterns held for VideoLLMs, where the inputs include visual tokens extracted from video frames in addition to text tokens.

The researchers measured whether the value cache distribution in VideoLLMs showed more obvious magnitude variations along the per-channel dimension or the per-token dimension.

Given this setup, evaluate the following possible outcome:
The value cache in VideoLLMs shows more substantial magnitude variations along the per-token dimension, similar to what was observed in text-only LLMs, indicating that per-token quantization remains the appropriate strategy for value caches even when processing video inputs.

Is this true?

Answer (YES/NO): NO